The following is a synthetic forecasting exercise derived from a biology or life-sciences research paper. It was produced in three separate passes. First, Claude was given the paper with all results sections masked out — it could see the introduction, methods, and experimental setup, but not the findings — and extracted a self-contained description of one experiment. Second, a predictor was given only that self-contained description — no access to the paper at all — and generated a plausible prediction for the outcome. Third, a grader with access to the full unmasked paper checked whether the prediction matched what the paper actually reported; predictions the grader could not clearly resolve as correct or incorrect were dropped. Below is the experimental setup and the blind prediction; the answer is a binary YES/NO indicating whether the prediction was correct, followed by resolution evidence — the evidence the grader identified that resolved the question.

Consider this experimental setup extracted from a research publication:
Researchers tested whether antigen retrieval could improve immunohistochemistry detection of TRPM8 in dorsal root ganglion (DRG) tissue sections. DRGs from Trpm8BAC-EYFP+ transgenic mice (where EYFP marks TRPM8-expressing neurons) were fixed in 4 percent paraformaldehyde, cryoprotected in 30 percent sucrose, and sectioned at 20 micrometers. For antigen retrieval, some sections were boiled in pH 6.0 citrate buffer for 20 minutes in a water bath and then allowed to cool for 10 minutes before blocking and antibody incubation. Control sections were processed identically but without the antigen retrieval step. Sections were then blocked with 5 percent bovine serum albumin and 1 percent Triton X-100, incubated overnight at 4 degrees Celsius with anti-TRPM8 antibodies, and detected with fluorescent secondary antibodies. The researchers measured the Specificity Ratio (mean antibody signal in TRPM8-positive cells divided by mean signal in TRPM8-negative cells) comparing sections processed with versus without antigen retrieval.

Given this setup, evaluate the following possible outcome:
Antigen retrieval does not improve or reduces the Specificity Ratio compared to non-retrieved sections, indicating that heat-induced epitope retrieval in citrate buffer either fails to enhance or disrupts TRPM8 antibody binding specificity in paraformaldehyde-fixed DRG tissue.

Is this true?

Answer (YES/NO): YES